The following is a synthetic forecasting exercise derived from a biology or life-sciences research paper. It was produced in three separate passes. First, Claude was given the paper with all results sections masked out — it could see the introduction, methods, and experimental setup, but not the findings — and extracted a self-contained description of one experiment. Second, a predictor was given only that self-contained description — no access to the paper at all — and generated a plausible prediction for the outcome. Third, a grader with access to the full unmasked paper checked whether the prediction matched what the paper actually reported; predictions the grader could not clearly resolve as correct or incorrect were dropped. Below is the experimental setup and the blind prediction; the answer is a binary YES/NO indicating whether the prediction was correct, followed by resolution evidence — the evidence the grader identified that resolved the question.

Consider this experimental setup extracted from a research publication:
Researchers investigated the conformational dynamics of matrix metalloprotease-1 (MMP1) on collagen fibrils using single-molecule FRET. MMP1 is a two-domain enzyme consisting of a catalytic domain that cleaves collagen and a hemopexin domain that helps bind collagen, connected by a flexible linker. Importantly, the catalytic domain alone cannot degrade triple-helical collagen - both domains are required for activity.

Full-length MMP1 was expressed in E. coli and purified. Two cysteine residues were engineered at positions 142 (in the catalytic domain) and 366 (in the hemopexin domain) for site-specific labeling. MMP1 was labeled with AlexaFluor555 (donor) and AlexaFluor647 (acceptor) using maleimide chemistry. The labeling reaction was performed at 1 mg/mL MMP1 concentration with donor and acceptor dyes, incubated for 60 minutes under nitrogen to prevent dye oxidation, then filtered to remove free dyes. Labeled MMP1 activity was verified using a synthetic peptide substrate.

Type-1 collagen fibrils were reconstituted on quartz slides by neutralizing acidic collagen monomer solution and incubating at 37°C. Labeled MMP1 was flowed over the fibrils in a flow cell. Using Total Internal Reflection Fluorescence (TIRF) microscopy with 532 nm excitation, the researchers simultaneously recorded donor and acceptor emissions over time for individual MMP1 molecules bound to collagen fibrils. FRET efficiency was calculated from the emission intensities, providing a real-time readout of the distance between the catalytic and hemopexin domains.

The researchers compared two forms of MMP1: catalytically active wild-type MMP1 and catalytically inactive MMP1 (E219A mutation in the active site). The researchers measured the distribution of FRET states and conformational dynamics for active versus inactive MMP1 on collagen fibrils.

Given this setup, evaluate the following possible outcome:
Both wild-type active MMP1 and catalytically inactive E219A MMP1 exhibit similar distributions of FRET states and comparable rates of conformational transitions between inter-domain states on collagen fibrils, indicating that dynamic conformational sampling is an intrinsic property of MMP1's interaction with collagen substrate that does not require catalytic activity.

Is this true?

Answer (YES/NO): NO